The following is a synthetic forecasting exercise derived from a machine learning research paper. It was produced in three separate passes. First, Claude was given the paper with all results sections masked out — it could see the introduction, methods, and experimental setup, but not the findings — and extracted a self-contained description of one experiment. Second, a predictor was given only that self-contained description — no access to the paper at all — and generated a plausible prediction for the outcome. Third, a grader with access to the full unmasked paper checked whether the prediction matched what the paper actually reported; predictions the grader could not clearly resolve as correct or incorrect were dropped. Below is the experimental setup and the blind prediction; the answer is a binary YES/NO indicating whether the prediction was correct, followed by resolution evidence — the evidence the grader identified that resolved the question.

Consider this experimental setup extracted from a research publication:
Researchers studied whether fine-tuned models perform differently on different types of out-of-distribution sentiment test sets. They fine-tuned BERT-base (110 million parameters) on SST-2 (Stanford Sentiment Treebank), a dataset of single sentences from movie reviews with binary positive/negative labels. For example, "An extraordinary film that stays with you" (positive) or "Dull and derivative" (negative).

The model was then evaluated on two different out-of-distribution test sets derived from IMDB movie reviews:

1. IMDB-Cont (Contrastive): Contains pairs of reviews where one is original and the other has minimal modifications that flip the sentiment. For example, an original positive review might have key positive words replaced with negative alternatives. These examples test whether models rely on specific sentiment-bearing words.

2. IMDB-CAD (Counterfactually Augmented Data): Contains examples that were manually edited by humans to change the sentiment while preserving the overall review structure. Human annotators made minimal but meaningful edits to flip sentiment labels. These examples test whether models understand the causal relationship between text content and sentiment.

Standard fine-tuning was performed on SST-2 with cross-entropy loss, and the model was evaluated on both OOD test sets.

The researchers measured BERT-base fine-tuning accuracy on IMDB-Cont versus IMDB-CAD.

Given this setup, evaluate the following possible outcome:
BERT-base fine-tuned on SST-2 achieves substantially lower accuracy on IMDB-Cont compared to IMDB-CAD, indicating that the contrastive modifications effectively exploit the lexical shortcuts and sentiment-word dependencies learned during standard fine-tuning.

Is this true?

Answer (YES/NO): YES